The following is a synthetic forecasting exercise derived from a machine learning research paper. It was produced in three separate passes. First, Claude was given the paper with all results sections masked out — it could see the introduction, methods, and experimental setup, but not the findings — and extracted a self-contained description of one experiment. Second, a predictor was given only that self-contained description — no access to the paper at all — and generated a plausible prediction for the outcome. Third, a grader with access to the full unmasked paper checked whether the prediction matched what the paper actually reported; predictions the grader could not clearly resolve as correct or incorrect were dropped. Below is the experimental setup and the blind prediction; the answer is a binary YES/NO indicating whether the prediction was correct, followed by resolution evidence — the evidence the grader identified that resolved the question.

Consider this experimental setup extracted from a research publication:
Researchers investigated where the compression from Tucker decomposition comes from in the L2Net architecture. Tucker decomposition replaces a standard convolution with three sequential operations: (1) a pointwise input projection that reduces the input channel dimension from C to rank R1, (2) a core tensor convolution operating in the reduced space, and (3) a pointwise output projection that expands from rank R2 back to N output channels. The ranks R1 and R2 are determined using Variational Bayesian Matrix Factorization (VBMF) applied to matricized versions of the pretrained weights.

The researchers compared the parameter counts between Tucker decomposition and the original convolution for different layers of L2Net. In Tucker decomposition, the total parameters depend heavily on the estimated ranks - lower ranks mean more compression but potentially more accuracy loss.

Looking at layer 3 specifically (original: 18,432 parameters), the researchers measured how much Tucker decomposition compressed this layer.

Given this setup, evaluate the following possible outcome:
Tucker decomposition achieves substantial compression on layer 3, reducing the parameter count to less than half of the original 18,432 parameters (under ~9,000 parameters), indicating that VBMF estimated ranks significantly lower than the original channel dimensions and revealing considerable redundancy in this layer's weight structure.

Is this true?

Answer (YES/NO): YES